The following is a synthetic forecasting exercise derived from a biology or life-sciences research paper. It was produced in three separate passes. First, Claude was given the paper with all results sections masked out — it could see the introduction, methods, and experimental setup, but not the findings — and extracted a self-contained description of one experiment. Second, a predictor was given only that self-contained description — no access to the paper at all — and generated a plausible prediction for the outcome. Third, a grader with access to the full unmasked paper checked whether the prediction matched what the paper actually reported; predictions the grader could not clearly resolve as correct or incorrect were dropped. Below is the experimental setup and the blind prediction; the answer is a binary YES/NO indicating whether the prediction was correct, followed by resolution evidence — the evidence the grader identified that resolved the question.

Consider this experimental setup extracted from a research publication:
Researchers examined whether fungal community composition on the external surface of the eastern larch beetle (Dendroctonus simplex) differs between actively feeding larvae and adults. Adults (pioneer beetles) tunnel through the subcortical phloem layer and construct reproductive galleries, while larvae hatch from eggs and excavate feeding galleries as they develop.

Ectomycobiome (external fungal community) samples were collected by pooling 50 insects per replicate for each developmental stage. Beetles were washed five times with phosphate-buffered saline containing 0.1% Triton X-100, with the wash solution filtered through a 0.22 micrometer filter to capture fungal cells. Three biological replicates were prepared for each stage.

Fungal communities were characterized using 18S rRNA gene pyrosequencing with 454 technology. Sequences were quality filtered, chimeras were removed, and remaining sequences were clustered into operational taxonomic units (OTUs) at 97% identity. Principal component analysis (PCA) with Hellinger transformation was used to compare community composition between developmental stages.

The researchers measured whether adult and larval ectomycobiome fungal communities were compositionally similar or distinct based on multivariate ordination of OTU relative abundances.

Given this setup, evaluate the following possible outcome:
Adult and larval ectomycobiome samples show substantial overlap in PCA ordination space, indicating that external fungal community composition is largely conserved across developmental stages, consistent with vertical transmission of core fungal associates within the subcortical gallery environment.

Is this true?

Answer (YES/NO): YES